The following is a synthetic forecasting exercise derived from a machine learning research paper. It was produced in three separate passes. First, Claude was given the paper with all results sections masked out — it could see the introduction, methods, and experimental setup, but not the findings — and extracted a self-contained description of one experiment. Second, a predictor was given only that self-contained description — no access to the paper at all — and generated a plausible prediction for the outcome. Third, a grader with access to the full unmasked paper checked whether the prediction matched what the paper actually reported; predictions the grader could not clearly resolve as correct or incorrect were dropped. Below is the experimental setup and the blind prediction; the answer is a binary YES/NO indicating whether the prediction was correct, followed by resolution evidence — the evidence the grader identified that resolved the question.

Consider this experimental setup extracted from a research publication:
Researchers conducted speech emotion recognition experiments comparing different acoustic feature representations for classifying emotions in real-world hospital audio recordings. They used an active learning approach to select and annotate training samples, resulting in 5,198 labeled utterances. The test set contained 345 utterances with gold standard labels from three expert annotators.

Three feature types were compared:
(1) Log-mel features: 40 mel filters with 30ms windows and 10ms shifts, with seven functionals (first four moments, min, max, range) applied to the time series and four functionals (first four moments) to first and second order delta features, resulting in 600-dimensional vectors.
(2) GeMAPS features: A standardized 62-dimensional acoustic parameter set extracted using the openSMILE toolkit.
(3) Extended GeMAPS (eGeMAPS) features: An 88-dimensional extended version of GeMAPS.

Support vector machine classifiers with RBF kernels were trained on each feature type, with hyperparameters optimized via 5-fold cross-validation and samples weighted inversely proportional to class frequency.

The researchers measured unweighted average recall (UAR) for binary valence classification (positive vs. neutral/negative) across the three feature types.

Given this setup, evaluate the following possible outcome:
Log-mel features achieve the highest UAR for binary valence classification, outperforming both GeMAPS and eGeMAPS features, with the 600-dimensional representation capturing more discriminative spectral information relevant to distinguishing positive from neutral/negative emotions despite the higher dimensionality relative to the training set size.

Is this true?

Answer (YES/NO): NO